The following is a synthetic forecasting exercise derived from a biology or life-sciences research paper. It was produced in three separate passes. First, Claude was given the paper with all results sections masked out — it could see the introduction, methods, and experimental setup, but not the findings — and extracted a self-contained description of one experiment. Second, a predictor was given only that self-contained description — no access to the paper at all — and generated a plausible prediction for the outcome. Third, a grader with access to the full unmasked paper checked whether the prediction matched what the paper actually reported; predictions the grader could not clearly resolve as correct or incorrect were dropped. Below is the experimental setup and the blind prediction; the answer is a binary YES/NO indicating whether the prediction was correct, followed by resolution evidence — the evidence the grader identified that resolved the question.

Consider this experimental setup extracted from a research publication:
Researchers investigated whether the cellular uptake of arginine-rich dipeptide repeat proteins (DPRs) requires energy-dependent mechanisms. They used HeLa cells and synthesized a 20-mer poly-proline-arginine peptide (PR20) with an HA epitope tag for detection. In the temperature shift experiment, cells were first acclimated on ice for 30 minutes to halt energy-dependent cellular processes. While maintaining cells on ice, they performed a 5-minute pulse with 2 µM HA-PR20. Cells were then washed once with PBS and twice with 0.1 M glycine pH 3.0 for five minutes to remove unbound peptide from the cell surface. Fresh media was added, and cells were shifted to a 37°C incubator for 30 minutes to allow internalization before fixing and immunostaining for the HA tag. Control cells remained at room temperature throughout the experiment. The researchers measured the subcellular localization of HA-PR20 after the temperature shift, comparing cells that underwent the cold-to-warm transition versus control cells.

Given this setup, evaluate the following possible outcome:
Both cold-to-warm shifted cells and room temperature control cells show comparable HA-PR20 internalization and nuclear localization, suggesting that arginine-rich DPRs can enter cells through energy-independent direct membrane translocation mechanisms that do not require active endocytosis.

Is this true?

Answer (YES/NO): NO